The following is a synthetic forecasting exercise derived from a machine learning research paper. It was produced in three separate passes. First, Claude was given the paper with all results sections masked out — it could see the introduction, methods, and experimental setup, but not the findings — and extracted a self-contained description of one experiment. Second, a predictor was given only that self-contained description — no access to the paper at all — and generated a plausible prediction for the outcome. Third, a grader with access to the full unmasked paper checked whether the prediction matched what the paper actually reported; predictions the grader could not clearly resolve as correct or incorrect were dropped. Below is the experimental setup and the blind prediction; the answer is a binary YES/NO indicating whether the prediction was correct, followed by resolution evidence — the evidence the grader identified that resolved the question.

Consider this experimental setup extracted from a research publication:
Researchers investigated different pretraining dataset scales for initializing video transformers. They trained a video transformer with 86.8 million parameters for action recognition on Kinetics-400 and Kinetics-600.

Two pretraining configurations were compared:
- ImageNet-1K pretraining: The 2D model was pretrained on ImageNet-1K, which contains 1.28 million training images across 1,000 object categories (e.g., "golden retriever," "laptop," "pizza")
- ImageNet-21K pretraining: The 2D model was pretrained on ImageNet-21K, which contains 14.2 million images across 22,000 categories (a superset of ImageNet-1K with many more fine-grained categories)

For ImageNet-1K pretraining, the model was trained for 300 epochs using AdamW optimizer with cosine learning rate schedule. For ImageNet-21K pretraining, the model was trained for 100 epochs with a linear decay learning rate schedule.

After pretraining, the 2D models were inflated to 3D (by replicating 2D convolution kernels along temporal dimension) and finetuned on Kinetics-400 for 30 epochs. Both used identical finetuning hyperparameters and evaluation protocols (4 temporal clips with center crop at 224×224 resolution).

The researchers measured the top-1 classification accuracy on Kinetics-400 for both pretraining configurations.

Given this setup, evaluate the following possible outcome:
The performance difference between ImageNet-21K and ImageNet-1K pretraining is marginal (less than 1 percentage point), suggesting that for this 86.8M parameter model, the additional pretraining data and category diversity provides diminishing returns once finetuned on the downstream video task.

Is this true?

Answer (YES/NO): NO